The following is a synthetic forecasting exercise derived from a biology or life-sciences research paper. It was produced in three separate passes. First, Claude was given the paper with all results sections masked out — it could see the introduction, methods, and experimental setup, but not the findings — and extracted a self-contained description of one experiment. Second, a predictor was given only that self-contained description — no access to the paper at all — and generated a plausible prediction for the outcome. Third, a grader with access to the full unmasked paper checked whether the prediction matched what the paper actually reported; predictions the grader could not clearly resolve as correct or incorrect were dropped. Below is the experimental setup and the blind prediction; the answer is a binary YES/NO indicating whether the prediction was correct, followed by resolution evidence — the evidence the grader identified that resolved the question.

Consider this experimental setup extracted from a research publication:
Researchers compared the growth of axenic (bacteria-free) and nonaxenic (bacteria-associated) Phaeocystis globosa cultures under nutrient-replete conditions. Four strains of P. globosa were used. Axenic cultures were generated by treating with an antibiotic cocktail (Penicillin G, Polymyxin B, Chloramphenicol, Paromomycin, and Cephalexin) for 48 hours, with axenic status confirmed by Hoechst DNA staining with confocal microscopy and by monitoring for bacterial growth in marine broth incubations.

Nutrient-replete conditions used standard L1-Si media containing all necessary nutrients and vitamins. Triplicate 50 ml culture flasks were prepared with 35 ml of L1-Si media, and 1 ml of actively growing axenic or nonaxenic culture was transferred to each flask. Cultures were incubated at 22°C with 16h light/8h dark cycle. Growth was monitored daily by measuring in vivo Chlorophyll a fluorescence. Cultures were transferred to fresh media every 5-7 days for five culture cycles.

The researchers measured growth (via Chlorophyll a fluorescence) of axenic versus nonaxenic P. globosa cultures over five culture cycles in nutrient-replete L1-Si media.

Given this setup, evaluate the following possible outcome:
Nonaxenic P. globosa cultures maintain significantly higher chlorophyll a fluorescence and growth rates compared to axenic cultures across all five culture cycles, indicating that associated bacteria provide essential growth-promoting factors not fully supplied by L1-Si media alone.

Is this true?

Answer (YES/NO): NO